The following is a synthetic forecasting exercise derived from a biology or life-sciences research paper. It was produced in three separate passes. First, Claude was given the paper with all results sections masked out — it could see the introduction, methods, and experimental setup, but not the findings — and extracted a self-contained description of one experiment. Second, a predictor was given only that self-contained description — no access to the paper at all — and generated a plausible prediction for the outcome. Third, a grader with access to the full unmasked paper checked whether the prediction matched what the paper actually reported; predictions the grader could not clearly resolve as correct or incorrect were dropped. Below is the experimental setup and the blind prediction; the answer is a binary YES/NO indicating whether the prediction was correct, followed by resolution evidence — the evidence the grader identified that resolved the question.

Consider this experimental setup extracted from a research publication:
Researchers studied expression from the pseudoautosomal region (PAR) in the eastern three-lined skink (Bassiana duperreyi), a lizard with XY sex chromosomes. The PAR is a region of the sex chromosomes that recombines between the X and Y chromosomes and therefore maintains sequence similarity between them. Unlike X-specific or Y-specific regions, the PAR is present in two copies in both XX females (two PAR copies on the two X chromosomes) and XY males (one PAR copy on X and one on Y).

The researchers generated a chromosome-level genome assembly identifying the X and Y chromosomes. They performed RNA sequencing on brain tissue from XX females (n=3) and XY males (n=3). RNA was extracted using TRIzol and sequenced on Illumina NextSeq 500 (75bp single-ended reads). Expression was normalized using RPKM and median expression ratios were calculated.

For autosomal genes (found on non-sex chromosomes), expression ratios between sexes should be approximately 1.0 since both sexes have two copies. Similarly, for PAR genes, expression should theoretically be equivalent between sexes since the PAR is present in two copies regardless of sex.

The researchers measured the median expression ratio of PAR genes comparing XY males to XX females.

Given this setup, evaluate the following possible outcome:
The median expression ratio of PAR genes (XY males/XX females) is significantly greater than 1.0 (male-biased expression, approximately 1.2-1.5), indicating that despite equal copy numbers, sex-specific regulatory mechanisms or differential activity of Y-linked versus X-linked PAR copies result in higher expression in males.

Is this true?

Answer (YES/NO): NO